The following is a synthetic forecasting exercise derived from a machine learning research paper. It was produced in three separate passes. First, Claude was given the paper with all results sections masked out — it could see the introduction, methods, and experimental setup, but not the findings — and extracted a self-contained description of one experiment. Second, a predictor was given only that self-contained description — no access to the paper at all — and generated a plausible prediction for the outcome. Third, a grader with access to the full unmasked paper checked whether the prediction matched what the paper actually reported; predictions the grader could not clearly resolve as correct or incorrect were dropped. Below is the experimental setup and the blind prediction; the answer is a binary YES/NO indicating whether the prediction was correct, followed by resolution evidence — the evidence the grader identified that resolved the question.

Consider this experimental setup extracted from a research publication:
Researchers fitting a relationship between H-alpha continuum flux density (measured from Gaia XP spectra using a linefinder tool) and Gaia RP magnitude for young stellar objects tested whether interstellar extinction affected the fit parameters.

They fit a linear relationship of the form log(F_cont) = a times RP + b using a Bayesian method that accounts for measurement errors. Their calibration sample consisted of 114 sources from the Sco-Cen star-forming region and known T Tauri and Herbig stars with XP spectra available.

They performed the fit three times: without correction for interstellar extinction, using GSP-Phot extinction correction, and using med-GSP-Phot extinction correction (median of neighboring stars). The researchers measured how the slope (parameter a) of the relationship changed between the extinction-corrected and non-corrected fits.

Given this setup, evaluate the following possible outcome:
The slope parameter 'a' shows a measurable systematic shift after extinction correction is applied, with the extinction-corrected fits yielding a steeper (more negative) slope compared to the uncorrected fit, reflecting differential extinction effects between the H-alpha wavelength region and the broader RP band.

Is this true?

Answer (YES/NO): NO